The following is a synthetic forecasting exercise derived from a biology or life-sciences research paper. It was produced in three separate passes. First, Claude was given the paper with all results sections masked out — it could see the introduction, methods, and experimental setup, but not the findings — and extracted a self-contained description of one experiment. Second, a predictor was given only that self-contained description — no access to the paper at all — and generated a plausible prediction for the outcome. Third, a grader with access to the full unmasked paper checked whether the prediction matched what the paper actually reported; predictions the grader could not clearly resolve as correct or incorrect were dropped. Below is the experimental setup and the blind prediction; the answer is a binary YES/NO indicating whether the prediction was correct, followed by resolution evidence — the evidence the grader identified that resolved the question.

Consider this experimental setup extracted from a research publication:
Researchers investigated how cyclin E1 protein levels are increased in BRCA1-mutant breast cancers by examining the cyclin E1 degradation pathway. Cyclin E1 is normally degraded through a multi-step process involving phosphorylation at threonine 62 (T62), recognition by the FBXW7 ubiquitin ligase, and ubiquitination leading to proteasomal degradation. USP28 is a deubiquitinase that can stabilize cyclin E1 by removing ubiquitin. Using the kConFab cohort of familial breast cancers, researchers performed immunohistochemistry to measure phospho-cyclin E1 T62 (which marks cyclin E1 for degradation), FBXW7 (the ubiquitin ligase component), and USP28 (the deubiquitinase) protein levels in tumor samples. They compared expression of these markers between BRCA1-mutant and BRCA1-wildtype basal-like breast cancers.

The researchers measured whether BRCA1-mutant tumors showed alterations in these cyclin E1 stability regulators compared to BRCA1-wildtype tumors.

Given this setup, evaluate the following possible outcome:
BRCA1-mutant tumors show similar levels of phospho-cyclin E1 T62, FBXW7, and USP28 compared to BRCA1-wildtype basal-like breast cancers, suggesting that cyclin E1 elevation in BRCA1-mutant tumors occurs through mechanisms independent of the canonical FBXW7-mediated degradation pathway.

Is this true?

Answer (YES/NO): NO